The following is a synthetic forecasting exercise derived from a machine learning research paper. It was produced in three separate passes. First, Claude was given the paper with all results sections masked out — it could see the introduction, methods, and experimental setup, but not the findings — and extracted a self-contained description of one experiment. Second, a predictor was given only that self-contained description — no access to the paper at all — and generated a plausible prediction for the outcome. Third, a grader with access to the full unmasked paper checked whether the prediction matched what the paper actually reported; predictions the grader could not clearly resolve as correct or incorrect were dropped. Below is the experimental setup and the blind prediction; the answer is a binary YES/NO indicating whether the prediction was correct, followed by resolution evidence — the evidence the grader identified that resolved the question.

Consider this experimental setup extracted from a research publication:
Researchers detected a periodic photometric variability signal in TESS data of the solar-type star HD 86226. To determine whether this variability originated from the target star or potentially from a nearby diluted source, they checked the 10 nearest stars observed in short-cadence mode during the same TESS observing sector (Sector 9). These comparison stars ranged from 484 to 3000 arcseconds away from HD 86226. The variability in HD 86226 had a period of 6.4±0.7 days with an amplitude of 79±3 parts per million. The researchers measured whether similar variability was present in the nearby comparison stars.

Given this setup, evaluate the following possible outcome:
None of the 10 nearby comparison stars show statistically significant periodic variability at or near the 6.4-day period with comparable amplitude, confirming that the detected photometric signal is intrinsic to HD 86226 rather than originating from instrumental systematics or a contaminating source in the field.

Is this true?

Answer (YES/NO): NO